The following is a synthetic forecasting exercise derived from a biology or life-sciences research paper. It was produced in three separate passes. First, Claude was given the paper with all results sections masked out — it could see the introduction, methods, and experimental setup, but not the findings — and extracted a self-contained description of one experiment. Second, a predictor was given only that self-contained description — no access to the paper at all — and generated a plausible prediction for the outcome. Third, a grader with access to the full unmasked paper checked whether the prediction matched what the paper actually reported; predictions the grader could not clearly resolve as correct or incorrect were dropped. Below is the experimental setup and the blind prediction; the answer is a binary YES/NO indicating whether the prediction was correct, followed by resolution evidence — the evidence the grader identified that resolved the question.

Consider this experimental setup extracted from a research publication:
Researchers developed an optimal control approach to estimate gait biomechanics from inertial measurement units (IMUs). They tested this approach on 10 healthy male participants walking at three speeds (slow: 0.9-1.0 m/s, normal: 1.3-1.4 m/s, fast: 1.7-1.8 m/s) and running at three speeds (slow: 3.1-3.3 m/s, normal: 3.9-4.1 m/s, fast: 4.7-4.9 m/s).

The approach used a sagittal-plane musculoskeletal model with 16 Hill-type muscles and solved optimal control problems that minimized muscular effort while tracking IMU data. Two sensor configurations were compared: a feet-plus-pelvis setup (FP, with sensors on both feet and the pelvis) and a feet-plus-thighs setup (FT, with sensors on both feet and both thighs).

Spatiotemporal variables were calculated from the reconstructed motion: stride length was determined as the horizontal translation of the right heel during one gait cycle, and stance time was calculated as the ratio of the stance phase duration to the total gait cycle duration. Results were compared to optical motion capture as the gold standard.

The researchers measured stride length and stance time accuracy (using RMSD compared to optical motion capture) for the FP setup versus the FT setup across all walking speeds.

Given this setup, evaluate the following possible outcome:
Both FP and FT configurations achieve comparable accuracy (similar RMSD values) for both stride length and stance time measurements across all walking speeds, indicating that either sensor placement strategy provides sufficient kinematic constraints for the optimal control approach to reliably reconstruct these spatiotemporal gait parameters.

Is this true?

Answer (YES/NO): NO